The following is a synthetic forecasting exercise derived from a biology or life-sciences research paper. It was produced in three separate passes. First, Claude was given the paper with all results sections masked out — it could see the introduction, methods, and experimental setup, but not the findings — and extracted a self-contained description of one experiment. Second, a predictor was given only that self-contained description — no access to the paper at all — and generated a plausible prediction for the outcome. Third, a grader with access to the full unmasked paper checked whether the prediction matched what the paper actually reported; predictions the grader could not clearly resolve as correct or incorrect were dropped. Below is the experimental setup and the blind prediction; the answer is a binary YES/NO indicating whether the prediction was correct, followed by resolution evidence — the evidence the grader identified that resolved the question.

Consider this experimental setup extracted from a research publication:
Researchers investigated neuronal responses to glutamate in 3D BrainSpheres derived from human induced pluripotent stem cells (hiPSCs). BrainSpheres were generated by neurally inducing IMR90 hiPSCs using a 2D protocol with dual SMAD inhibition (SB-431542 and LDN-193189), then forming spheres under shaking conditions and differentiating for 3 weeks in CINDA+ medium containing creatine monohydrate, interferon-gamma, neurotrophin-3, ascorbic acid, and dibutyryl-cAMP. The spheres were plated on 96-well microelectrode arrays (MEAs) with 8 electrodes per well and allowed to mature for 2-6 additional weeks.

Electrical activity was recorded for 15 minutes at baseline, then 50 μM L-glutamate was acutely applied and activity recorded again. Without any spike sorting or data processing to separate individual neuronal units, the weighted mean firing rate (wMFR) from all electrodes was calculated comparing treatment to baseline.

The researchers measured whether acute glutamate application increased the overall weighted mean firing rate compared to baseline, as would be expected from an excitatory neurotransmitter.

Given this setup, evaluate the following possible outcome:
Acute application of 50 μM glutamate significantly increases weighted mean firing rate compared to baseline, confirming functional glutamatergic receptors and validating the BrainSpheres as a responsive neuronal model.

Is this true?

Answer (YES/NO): NO